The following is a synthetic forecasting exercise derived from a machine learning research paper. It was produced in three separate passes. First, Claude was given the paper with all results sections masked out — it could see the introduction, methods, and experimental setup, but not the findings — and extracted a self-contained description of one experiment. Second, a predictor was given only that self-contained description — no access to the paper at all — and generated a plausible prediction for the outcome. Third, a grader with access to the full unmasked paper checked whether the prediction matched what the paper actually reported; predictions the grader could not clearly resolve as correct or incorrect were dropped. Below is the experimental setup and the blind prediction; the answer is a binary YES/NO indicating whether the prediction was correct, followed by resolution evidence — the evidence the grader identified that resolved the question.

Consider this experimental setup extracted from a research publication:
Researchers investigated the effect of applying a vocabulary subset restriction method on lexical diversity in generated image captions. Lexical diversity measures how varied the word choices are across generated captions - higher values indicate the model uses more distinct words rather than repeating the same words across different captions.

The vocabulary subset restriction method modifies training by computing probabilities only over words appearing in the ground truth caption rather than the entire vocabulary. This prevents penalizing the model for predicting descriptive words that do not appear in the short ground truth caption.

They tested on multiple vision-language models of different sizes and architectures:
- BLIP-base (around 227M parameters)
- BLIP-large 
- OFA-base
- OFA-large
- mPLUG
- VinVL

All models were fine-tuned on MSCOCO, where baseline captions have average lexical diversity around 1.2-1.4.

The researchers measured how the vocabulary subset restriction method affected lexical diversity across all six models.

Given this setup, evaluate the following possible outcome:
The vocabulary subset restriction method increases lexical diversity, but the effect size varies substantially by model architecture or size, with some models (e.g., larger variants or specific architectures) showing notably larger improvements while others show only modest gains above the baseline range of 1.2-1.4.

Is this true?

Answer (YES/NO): YES